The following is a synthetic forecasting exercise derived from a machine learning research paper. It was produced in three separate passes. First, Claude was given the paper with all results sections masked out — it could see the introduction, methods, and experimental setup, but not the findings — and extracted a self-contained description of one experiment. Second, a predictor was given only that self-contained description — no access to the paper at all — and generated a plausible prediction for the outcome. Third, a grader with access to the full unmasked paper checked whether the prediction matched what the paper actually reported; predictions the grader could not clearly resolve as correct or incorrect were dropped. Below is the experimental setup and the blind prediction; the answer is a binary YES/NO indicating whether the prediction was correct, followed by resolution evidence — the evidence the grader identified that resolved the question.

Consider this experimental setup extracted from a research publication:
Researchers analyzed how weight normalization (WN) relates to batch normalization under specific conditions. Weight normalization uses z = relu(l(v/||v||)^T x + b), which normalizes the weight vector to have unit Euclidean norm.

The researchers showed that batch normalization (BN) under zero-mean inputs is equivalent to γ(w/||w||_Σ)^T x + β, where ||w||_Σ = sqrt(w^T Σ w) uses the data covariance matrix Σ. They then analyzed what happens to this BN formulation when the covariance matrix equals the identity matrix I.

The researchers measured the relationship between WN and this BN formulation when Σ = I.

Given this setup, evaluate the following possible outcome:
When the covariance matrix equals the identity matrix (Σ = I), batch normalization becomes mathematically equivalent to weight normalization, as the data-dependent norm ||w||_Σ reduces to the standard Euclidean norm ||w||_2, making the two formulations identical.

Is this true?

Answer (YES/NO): YES